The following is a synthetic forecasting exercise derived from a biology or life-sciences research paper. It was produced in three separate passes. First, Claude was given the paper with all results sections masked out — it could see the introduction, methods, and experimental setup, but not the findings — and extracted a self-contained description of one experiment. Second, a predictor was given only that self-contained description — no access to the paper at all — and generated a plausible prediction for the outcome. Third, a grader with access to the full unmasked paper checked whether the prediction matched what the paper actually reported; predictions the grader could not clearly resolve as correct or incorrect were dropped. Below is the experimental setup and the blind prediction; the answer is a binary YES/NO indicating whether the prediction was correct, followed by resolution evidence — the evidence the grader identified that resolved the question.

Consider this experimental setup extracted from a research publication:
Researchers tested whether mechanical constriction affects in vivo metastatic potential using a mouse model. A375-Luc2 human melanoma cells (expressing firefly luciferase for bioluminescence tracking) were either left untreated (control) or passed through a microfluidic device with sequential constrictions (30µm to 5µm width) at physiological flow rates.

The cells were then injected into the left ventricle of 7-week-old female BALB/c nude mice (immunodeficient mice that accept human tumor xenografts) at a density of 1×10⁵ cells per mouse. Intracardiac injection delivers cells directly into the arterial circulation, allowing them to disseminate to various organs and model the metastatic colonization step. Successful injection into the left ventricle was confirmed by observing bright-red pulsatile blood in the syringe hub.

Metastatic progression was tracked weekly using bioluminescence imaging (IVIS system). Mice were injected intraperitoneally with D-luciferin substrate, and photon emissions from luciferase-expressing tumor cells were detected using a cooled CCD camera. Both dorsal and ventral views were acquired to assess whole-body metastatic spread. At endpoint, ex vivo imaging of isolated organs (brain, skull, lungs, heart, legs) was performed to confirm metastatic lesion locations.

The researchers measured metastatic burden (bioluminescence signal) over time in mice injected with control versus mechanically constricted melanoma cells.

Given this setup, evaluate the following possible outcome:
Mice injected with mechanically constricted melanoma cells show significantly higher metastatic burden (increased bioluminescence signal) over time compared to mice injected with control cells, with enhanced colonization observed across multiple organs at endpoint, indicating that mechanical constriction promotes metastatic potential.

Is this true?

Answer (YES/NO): YES